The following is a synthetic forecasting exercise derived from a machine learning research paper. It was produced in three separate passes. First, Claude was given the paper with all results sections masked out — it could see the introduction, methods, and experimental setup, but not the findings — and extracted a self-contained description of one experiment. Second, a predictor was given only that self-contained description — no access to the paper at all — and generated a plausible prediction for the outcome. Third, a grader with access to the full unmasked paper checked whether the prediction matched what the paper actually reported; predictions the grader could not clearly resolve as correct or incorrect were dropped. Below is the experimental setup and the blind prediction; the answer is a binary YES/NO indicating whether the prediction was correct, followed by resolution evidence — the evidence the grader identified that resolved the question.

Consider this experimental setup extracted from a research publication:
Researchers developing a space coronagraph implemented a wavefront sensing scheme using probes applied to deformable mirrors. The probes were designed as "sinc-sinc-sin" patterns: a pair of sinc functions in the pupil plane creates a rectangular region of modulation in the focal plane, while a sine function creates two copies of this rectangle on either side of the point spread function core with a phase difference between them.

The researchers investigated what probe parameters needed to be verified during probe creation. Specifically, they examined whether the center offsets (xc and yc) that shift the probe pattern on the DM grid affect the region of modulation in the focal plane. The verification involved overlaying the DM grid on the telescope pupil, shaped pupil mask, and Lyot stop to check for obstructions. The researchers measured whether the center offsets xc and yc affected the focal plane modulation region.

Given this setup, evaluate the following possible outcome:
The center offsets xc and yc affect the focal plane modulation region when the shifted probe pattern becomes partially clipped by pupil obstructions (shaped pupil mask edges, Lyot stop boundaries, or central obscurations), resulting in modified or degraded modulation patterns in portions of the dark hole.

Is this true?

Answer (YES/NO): NO